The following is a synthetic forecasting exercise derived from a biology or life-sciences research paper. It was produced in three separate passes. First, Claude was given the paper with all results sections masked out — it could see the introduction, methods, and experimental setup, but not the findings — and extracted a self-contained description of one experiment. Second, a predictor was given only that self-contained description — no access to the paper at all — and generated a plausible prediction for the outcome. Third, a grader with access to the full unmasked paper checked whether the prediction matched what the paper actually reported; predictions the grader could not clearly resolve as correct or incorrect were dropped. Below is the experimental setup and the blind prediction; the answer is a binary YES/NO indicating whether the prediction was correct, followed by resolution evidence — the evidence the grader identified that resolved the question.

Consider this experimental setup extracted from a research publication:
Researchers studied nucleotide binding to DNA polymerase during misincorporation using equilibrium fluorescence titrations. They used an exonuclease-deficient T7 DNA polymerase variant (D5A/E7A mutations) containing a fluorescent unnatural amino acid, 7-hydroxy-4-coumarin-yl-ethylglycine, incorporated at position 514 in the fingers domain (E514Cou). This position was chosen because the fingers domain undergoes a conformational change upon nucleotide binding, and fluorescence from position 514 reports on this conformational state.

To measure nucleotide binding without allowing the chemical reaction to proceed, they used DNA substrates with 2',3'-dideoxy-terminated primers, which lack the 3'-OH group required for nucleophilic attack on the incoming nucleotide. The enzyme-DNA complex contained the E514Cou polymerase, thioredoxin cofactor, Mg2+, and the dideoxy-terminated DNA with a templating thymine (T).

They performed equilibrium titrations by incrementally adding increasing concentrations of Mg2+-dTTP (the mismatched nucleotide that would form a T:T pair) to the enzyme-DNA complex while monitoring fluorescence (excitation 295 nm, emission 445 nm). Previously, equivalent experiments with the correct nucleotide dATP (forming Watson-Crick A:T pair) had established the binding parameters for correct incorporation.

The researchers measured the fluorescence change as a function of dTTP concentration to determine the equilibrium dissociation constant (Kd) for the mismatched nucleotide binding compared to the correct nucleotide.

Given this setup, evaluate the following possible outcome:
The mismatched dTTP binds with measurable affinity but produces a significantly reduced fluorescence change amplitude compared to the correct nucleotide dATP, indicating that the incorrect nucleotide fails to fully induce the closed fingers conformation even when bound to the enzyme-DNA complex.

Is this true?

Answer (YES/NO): NO